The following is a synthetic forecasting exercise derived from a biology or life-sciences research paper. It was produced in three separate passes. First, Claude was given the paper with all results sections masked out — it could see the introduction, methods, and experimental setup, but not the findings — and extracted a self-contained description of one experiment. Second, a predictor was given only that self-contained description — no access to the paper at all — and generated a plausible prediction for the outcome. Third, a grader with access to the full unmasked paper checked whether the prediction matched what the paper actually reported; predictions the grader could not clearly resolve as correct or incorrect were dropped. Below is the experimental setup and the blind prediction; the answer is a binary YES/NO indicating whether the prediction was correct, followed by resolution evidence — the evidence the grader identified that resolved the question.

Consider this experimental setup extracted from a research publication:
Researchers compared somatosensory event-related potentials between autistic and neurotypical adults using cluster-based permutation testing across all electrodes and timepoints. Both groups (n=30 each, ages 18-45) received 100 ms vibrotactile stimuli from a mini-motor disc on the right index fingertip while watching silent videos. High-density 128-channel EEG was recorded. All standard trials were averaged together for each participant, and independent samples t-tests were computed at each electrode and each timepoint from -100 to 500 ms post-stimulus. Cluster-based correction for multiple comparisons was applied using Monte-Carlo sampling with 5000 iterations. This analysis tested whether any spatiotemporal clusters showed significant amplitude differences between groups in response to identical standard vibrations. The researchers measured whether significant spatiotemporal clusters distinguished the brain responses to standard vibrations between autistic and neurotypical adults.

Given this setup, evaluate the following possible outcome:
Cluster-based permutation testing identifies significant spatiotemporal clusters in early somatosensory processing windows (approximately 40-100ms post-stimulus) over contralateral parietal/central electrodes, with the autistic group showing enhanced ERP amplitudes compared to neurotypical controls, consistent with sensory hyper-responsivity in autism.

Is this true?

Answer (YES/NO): NO